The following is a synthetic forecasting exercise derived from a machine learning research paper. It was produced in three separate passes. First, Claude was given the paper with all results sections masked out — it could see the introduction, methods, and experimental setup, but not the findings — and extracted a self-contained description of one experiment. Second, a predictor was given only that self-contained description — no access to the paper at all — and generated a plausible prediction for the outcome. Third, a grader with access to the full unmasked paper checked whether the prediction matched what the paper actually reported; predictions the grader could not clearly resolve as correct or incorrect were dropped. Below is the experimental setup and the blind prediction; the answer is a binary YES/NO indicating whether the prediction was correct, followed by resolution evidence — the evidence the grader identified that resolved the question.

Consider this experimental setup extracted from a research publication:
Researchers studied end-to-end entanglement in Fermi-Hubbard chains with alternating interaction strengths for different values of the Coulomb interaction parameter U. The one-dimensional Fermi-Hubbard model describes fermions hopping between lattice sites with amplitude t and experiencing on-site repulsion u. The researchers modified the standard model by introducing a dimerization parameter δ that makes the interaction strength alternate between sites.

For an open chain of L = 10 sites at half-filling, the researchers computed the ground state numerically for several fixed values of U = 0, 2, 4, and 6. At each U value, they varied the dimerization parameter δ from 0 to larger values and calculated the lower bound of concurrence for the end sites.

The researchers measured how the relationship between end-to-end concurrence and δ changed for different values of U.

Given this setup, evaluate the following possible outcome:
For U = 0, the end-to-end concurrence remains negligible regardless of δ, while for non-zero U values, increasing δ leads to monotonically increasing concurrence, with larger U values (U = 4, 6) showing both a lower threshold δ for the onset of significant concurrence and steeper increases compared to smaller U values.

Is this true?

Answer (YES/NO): NO